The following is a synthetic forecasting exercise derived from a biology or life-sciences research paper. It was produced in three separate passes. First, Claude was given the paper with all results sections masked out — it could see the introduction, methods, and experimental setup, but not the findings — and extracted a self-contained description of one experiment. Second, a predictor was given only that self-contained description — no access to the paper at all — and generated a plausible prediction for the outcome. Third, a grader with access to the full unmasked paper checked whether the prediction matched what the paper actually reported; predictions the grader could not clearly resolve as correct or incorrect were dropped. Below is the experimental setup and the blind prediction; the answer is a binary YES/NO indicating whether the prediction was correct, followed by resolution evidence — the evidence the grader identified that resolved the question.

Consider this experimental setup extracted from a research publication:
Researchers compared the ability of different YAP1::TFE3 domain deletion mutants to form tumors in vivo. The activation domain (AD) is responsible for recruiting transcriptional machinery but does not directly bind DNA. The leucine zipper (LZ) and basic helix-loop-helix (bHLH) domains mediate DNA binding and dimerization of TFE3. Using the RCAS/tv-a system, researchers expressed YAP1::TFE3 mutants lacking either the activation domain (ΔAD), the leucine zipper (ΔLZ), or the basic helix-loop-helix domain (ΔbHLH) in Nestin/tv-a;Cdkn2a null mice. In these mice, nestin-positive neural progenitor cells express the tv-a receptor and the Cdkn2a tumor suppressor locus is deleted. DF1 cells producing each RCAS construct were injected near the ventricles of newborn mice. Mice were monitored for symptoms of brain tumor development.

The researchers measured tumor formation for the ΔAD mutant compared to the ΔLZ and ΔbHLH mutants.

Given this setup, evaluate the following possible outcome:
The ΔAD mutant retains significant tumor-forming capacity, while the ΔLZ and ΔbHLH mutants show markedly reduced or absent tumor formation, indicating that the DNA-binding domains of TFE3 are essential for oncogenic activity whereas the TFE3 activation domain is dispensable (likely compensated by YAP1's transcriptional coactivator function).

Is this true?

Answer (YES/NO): NO